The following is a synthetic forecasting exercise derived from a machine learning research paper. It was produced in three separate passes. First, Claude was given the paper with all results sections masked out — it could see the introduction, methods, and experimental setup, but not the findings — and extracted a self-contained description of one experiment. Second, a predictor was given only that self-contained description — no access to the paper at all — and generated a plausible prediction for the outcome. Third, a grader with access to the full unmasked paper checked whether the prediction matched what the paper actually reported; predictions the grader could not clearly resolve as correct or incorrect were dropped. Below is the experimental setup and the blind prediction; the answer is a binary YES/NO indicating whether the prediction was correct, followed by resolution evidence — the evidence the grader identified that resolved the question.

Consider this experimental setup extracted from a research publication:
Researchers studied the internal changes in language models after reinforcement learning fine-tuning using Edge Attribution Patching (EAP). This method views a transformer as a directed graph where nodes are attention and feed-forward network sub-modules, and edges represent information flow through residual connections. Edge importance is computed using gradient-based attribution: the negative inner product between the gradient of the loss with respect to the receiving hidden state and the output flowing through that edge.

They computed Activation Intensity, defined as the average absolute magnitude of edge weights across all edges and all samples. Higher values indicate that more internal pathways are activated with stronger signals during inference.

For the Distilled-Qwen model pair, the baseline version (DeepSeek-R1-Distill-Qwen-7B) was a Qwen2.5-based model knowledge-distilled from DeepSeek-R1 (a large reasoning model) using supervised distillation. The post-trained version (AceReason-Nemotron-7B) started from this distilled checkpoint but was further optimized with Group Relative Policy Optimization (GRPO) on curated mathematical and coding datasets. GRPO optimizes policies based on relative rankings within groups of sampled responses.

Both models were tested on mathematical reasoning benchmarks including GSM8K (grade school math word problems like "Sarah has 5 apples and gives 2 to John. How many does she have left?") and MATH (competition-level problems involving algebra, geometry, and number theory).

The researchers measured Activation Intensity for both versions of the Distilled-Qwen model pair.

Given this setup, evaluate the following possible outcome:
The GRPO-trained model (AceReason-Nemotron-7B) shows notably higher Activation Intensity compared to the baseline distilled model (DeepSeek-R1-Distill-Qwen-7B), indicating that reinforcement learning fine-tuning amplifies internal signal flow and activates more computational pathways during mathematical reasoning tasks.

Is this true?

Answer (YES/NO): YES